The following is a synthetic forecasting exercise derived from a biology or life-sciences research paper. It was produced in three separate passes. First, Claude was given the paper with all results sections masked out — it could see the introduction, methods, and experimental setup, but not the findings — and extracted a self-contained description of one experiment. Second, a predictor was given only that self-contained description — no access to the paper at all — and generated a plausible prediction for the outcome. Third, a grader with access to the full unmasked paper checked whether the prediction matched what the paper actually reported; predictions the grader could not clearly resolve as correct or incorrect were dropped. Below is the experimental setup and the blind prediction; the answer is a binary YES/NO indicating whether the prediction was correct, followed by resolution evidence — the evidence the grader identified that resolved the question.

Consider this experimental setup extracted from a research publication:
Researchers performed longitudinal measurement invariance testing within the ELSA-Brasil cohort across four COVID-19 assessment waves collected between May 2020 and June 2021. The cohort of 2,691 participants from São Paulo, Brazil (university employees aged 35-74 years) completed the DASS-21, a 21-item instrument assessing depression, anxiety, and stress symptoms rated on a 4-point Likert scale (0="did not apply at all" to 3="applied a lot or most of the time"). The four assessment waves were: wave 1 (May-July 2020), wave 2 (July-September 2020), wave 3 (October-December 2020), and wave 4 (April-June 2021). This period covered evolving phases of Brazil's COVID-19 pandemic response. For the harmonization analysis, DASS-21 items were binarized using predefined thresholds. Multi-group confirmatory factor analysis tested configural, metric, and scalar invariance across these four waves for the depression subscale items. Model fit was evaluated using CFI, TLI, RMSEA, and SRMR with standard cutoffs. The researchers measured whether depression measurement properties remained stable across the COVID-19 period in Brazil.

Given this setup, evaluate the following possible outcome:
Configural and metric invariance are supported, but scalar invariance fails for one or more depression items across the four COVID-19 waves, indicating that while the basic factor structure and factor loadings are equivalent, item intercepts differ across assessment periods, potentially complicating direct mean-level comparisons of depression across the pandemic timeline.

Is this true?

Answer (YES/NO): NO